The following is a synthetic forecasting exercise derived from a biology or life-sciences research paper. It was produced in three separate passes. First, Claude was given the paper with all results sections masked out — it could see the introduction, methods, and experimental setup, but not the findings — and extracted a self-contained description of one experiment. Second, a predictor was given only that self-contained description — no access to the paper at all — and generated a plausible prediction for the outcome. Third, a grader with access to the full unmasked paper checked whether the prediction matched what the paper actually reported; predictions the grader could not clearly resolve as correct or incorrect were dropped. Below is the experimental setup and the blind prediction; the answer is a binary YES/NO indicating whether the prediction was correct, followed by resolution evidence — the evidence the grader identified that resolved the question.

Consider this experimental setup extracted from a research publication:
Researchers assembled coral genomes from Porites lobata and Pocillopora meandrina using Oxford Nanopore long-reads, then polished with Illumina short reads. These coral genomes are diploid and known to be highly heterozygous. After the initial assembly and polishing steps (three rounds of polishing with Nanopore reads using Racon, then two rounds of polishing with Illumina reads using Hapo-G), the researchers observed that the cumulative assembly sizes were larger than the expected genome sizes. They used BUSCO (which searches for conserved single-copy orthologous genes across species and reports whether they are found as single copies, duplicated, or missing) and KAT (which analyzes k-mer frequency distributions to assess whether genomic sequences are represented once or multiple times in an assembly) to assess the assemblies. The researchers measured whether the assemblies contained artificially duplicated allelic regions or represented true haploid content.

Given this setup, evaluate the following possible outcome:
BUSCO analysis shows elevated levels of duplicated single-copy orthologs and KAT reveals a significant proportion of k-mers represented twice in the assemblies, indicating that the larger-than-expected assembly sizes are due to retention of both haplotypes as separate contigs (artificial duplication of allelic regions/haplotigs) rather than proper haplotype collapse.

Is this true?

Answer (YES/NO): YES